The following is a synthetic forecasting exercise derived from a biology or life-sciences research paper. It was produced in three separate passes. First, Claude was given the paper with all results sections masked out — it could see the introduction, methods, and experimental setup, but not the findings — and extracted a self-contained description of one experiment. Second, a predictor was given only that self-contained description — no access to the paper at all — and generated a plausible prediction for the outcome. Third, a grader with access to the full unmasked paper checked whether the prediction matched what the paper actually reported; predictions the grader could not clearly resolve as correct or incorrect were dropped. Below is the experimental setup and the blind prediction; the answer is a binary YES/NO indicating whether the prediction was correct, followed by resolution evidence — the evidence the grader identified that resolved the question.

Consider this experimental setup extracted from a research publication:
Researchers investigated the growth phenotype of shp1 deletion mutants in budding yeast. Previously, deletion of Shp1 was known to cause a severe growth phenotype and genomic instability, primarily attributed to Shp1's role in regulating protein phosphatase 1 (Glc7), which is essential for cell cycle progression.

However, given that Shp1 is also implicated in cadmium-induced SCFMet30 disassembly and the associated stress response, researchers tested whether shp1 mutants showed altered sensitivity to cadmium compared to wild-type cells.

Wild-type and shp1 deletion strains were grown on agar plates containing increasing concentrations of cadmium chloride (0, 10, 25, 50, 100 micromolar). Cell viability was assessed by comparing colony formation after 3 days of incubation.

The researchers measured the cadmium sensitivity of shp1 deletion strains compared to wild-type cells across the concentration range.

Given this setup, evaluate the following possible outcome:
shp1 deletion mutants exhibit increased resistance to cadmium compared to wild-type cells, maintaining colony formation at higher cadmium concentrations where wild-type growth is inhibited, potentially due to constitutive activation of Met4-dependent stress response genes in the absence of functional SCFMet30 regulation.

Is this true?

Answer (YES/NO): NO